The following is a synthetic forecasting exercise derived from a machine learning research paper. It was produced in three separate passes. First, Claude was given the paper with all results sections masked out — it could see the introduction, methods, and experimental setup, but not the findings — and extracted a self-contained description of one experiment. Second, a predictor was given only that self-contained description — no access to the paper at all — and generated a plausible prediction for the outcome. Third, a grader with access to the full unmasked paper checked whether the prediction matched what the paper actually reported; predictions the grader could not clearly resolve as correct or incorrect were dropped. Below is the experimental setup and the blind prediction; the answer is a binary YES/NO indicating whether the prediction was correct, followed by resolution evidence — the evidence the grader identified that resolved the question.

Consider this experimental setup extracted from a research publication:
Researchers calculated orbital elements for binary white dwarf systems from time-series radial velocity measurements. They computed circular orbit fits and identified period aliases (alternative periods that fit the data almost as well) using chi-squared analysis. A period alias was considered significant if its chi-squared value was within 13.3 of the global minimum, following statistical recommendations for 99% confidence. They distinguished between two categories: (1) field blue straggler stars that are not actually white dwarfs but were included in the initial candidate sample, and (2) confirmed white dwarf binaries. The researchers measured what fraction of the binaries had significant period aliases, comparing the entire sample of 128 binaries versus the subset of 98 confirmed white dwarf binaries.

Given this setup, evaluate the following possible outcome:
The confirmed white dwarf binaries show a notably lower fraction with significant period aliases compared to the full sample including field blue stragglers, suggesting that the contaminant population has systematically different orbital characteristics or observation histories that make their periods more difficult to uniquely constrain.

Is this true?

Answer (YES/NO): YES